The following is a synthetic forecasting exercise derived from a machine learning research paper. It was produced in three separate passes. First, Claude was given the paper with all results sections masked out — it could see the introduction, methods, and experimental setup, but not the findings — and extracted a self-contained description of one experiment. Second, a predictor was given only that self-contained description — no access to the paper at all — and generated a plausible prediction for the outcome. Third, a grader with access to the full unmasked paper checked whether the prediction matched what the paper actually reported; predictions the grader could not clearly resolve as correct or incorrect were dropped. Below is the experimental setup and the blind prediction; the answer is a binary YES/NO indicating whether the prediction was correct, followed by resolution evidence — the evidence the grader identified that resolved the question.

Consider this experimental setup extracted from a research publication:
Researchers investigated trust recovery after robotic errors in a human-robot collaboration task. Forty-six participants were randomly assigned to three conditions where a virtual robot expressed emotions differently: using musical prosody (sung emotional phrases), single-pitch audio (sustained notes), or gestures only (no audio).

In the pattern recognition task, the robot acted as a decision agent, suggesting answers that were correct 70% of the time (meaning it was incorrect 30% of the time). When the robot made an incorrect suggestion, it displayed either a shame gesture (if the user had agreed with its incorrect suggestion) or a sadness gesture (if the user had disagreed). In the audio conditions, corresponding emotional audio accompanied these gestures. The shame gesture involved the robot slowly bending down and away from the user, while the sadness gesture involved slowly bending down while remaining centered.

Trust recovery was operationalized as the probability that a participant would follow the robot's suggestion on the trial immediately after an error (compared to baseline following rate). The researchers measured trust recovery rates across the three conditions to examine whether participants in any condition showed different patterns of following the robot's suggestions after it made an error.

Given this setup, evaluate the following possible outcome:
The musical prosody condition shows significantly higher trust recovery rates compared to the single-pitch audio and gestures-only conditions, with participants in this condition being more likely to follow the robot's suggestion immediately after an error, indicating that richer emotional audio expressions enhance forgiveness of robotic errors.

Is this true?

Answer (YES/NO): NO